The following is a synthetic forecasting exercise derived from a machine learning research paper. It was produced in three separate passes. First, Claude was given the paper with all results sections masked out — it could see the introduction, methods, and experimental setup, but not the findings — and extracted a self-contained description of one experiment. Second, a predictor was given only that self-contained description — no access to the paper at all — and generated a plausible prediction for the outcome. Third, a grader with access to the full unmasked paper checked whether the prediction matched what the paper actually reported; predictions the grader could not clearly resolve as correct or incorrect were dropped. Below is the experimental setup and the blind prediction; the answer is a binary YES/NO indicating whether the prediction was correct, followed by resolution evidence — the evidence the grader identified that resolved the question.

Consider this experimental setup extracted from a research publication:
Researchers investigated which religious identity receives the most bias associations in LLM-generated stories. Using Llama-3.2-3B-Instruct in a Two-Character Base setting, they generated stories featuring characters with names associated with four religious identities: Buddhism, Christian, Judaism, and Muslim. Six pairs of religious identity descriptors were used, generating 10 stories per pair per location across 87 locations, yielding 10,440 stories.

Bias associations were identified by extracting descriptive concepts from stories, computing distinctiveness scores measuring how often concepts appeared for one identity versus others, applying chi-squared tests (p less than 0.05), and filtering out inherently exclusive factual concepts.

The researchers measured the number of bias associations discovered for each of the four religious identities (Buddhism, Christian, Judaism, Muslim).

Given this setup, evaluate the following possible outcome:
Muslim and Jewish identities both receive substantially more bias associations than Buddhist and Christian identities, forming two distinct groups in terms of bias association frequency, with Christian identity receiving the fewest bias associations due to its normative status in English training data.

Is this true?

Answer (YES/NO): NO